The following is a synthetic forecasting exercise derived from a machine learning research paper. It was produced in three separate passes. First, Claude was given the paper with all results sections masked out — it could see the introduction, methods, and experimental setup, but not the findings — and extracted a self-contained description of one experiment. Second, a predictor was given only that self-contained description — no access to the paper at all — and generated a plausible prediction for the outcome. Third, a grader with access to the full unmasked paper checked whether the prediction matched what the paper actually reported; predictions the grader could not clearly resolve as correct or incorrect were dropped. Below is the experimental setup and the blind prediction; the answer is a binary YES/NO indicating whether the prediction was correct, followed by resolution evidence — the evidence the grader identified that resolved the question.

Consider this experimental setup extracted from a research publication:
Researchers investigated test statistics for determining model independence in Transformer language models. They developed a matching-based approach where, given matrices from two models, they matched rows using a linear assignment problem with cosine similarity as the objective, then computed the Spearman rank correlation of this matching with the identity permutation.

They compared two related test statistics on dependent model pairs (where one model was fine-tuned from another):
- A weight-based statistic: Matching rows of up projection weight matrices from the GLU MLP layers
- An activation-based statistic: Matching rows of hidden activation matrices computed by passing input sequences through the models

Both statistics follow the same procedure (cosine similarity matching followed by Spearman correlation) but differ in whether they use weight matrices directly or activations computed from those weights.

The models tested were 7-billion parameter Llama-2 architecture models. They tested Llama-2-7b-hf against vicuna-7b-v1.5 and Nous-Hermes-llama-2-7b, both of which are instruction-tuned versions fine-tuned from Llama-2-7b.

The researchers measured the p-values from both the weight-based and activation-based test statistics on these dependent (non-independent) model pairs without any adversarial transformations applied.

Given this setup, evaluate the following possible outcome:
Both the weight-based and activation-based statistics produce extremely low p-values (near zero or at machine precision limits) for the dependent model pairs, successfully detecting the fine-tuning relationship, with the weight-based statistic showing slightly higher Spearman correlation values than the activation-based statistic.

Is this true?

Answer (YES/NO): NO